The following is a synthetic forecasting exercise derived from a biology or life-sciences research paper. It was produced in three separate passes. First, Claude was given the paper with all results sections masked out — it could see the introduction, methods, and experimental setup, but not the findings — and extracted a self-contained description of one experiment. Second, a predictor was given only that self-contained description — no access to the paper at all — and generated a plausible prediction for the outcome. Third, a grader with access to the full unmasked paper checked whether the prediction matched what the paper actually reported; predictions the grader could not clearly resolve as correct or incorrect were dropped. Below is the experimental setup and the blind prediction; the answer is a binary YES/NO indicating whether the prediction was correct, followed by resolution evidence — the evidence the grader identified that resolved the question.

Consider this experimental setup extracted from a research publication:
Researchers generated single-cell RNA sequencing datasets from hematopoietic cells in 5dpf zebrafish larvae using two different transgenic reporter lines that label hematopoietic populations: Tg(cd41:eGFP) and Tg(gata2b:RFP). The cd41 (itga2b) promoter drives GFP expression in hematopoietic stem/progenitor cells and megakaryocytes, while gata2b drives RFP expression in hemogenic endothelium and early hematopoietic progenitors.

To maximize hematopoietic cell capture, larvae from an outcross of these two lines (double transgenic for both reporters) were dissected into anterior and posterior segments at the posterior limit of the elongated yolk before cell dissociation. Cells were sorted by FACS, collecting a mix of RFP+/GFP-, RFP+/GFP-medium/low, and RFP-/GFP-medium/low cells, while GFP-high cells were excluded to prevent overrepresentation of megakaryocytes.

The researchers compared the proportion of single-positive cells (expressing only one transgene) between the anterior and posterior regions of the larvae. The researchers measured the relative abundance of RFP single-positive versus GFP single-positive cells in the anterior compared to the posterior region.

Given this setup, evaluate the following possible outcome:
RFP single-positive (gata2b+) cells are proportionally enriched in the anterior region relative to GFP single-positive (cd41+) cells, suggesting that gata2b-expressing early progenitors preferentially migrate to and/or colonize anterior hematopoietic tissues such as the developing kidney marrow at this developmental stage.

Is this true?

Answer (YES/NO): YES